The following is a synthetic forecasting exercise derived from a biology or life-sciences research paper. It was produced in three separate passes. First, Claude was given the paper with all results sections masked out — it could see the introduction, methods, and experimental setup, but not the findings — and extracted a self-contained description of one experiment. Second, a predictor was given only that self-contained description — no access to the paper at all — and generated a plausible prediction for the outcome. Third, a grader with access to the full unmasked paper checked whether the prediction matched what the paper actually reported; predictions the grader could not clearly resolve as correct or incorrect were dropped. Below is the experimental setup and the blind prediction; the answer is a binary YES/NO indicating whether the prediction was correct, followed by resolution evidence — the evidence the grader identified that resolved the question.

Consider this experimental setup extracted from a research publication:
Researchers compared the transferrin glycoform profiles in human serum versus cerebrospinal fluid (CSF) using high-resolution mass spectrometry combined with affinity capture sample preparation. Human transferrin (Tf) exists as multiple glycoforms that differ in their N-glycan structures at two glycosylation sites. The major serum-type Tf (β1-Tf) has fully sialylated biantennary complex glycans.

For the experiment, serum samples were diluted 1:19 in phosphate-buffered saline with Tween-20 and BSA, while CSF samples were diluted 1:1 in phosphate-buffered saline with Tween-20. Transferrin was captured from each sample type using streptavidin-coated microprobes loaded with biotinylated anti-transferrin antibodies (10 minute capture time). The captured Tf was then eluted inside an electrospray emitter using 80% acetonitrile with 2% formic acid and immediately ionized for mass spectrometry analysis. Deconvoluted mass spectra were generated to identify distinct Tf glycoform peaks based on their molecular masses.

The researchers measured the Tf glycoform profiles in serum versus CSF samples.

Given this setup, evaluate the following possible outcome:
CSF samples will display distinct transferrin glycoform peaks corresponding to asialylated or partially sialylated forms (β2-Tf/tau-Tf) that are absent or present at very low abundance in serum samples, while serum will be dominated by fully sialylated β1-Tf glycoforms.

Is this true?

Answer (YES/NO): YES